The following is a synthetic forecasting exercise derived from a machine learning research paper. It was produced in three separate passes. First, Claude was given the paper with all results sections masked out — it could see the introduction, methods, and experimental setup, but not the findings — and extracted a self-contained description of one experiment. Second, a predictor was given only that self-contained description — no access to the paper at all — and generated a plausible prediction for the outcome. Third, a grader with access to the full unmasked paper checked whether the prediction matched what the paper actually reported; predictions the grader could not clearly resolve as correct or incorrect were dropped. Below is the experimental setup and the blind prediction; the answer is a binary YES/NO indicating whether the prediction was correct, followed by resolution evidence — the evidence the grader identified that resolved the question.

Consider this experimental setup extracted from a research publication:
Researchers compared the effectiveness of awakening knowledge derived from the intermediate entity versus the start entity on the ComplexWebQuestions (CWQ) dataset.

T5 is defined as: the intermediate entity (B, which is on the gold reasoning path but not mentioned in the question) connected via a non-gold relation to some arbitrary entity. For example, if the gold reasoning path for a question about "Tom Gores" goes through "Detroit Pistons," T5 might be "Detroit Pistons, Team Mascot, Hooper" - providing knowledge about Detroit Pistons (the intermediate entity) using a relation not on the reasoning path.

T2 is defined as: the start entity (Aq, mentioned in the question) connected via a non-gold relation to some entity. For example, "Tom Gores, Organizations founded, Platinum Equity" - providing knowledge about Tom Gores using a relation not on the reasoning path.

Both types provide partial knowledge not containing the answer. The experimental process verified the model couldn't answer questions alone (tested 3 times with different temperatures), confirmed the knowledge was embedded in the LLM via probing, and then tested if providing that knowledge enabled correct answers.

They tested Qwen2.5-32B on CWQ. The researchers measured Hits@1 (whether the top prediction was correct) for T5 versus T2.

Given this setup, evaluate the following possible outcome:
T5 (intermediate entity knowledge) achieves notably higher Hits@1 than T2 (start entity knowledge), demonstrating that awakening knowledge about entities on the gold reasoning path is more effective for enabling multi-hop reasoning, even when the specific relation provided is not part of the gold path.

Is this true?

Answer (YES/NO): NO